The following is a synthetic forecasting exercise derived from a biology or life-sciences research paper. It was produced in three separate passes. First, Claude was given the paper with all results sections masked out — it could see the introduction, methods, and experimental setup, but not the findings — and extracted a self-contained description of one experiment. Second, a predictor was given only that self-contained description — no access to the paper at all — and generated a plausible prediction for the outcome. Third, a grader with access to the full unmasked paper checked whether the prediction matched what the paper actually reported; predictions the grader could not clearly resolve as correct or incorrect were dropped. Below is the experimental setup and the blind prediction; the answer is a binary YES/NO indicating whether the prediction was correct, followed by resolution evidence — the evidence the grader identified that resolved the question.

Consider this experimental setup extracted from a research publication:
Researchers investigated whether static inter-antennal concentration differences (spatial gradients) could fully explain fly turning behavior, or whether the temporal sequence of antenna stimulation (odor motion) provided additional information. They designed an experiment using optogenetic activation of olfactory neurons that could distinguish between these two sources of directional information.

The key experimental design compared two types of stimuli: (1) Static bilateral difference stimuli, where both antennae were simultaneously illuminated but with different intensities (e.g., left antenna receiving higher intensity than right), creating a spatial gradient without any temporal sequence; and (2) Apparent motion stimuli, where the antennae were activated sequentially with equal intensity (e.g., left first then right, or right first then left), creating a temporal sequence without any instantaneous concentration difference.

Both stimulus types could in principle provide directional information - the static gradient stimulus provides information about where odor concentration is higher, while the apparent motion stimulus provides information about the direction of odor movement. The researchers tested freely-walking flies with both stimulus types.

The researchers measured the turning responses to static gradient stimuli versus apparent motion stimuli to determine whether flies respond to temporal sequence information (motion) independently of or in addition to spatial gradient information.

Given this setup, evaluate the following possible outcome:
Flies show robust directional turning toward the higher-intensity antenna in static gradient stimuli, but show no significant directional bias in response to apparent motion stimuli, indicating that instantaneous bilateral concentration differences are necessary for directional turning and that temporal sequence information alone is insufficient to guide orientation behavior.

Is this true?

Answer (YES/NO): NO